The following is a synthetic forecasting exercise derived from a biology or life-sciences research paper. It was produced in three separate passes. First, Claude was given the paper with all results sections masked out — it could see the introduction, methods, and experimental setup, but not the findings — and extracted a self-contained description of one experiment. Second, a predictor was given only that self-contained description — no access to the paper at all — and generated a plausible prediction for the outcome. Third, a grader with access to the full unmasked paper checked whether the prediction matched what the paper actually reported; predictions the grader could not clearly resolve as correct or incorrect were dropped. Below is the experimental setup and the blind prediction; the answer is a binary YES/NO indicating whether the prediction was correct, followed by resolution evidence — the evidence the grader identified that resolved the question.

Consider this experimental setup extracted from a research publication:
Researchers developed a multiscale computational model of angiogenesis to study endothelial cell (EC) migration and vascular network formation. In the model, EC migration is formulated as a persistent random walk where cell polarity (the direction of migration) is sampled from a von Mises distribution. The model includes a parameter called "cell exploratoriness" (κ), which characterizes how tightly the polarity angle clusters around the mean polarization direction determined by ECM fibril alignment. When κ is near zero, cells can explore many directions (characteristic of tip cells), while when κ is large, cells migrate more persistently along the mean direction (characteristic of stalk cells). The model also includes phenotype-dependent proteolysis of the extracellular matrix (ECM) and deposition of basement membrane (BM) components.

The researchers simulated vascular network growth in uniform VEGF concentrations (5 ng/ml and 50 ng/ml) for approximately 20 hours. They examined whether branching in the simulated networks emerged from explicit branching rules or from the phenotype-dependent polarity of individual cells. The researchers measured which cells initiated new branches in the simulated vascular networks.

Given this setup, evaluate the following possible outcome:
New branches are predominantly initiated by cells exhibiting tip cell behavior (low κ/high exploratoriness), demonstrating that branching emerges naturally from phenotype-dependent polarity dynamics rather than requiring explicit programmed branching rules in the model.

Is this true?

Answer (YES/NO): YES